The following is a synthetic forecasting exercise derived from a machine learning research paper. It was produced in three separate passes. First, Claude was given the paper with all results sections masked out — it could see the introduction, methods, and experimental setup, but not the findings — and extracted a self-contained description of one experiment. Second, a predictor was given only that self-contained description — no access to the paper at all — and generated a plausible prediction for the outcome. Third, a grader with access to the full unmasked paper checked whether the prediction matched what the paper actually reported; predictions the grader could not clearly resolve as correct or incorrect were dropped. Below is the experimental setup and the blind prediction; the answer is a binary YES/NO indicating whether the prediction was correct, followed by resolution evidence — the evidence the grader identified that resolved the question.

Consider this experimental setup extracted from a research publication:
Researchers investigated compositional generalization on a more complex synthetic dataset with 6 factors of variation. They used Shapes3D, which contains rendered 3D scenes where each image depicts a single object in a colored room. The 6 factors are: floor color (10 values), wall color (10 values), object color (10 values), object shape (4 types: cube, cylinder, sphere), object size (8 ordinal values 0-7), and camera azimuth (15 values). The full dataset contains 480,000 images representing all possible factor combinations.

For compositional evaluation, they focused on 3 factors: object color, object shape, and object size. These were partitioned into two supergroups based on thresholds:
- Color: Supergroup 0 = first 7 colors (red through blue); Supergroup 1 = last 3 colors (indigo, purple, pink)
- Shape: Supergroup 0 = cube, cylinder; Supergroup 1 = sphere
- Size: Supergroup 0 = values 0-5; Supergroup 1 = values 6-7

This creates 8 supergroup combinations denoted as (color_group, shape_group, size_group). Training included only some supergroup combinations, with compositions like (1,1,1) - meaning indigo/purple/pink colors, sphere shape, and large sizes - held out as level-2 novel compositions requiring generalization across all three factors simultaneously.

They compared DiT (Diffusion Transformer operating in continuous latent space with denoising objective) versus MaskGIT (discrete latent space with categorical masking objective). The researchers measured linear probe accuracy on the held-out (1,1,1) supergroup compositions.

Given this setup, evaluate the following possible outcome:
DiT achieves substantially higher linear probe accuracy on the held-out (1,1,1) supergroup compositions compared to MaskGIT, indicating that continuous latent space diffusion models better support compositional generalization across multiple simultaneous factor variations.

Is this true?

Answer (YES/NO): YES